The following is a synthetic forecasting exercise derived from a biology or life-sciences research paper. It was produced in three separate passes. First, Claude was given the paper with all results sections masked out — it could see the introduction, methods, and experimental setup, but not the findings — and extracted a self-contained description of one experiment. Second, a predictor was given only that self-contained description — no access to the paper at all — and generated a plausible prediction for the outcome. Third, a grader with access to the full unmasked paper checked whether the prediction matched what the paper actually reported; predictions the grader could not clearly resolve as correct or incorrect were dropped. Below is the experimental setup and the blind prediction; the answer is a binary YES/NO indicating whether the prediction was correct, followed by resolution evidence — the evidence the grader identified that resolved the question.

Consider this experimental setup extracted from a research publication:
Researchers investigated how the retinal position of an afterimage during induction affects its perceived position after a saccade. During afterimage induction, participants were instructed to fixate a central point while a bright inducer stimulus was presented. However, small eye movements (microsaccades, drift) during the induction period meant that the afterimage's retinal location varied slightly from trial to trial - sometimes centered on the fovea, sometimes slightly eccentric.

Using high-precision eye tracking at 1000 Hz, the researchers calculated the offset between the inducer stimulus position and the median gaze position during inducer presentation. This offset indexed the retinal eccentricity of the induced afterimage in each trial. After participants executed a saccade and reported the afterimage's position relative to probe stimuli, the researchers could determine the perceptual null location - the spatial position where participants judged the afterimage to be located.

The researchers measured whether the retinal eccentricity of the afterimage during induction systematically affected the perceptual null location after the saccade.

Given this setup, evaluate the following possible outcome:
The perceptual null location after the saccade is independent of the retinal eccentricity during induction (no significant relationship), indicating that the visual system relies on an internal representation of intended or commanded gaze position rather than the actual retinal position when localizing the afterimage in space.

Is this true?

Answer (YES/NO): NO